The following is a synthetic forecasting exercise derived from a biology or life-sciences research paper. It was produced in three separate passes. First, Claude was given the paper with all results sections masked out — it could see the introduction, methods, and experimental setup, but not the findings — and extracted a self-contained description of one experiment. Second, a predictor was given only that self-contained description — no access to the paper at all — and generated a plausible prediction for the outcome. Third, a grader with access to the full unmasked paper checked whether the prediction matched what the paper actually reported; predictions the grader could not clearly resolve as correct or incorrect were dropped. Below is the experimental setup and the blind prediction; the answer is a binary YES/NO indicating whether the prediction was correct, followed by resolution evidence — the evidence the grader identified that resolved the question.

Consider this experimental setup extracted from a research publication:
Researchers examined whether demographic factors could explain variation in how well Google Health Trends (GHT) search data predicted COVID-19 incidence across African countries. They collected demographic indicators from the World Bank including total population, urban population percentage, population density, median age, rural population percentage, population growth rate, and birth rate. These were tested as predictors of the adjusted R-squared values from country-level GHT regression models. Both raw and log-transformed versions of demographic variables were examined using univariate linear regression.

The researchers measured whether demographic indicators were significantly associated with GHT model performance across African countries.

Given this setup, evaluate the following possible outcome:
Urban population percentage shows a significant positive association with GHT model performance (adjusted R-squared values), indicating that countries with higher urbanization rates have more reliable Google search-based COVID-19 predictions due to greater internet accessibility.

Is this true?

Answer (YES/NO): NO